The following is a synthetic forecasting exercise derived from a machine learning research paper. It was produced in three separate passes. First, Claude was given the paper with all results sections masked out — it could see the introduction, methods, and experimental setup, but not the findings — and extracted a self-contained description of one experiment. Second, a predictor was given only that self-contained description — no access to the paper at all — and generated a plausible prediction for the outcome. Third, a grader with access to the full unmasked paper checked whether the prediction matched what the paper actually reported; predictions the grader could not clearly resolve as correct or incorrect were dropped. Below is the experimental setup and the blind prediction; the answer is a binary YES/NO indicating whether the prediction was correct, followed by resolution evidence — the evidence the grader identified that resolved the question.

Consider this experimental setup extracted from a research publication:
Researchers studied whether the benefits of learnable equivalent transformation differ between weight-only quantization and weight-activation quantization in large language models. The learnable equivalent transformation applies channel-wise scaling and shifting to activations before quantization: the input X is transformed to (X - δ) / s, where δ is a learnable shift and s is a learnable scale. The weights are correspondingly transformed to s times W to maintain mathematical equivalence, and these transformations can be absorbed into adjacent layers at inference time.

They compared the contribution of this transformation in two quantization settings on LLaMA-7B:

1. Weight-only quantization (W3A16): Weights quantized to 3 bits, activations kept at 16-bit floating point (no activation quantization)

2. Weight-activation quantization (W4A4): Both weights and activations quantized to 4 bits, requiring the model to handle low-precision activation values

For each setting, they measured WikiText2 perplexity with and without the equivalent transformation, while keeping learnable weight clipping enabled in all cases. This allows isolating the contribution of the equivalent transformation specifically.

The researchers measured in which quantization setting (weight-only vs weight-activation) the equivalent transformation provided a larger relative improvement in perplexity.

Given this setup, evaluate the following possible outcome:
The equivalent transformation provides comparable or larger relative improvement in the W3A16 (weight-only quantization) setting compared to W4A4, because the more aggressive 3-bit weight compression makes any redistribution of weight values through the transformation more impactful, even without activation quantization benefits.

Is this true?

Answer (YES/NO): NO